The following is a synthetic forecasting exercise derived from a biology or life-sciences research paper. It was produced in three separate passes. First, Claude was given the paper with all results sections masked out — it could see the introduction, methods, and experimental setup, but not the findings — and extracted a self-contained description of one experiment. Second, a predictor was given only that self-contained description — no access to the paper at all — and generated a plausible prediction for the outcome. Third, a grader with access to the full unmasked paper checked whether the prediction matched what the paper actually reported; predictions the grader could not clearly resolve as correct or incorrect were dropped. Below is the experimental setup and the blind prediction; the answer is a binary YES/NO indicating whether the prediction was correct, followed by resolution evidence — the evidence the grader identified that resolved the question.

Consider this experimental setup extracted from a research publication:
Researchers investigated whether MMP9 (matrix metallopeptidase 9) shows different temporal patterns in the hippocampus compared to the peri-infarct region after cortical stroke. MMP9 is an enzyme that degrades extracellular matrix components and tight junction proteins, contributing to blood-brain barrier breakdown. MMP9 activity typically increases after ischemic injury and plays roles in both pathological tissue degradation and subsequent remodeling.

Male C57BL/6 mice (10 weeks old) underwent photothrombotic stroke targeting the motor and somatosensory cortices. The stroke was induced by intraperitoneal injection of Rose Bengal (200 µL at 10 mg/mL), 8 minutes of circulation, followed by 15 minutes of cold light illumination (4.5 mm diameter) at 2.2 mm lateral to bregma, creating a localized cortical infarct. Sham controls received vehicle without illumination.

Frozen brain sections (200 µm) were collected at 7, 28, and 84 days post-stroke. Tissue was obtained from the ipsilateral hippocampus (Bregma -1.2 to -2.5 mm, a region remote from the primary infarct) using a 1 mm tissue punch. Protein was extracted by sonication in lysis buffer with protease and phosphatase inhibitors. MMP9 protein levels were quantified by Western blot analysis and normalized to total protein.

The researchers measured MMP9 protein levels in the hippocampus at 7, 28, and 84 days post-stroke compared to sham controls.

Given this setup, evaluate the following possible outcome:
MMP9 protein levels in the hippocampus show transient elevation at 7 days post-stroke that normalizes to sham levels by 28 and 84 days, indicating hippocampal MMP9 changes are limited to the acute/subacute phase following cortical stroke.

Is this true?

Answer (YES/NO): NO